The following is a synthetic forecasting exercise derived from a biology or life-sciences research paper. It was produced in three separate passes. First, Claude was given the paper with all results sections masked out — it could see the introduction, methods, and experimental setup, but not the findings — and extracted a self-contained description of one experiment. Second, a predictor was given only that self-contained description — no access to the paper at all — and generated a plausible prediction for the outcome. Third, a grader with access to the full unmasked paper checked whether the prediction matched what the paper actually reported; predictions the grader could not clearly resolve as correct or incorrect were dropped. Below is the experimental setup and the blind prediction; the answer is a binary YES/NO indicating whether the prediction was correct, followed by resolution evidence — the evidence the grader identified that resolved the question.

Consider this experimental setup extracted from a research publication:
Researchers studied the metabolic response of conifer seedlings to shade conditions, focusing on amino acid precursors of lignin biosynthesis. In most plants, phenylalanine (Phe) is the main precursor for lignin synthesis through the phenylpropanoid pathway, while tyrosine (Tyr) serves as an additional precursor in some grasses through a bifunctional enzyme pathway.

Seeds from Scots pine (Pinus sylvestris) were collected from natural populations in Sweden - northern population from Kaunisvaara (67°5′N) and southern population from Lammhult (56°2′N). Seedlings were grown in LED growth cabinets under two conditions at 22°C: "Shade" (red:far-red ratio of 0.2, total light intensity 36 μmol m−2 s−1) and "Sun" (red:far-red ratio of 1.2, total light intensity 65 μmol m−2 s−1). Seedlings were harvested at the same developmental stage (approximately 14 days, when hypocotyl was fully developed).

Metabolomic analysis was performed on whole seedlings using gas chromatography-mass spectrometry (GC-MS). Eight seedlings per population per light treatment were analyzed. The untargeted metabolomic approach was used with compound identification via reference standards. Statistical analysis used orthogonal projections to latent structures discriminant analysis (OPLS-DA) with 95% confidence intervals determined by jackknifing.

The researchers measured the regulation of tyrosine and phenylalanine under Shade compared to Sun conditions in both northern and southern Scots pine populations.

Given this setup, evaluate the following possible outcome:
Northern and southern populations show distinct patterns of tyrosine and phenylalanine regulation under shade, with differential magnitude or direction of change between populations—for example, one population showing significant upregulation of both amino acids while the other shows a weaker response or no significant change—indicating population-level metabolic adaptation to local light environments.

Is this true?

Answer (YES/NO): NO